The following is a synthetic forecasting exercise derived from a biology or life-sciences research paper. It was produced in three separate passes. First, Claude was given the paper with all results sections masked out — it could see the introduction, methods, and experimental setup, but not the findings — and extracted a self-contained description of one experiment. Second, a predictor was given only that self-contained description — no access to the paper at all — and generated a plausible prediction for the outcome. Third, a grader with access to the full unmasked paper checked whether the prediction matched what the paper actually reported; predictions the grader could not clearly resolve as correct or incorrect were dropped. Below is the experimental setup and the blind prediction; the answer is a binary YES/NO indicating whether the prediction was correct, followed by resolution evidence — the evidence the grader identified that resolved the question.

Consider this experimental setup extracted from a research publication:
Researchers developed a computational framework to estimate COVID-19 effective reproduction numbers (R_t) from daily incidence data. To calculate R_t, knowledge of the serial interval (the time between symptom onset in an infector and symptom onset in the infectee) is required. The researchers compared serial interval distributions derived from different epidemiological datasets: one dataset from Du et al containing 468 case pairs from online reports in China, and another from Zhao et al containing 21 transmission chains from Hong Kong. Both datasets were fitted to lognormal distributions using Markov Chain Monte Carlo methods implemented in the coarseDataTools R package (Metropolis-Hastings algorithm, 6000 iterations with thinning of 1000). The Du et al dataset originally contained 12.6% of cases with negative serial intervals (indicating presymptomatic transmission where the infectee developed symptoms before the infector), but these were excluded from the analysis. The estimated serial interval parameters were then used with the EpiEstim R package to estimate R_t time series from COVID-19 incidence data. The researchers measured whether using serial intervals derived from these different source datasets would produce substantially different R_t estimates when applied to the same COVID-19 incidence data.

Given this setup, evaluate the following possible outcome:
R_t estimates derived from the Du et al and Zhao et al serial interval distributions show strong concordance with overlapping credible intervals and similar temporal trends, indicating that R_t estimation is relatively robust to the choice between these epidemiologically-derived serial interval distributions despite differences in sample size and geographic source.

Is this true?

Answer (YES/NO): YES